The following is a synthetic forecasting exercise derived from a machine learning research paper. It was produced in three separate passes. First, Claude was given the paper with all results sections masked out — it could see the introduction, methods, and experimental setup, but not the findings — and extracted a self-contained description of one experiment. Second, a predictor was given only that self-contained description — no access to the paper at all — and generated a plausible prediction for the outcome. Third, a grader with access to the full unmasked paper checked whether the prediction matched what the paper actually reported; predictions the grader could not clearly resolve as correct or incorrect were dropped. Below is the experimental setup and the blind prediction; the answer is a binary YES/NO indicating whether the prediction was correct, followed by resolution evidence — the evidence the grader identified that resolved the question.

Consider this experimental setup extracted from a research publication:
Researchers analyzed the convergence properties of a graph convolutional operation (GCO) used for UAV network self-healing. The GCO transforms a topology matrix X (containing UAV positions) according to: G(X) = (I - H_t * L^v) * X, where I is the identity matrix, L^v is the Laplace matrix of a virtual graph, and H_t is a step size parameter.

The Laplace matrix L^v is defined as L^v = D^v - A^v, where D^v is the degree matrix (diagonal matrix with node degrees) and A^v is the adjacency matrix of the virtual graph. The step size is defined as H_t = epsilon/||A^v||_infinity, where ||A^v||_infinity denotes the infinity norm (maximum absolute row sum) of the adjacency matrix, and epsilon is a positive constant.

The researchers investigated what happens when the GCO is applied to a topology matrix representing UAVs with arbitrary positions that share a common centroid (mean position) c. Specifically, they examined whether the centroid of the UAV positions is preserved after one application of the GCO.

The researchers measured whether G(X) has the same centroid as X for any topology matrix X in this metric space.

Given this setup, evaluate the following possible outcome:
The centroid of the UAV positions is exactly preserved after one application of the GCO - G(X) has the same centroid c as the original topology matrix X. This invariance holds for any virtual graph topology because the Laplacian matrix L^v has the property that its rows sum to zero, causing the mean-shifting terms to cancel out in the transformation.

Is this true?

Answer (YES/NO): NO